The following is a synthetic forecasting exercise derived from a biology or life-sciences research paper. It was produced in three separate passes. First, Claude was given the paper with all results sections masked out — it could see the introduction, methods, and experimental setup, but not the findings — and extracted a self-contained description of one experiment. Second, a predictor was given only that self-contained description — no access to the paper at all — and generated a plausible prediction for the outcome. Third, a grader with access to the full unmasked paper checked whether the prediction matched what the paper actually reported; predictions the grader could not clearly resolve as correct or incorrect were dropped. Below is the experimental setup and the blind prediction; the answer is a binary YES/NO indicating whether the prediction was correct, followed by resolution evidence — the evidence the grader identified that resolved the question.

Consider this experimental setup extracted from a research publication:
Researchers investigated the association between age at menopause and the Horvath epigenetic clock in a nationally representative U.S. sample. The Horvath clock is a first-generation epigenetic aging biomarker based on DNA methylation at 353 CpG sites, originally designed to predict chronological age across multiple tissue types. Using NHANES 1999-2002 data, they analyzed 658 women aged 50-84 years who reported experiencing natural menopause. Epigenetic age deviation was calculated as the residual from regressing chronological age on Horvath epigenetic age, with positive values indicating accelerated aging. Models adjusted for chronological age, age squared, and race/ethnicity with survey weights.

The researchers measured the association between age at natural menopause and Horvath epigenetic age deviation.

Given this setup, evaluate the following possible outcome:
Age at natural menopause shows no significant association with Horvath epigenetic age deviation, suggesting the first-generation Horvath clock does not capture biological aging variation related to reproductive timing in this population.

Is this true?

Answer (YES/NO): YES